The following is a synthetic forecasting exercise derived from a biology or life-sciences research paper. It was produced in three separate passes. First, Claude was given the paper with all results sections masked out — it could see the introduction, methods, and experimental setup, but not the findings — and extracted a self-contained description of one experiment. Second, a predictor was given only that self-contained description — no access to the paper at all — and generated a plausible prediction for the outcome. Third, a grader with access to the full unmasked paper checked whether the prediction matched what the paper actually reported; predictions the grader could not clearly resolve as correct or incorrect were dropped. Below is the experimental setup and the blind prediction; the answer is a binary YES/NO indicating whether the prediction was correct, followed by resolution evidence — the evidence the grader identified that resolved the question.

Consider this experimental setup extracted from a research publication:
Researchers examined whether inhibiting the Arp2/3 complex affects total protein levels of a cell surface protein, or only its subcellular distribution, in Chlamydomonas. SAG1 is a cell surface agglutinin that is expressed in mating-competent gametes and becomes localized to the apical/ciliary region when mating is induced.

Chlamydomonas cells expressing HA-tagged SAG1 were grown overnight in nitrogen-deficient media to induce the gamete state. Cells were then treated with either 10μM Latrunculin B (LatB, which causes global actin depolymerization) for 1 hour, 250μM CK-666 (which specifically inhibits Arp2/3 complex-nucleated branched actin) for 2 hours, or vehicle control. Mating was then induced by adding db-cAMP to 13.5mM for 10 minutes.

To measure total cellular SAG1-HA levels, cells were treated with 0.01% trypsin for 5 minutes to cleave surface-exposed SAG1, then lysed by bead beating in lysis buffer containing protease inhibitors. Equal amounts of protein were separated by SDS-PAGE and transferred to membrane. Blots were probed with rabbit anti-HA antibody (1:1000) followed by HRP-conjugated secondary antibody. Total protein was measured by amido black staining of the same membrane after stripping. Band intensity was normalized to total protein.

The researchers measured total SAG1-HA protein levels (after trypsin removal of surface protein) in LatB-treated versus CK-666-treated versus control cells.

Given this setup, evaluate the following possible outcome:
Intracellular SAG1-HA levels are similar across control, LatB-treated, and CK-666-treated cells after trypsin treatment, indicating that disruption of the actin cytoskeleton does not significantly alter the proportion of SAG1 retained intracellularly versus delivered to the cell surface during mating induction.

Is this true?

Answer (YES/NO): NO